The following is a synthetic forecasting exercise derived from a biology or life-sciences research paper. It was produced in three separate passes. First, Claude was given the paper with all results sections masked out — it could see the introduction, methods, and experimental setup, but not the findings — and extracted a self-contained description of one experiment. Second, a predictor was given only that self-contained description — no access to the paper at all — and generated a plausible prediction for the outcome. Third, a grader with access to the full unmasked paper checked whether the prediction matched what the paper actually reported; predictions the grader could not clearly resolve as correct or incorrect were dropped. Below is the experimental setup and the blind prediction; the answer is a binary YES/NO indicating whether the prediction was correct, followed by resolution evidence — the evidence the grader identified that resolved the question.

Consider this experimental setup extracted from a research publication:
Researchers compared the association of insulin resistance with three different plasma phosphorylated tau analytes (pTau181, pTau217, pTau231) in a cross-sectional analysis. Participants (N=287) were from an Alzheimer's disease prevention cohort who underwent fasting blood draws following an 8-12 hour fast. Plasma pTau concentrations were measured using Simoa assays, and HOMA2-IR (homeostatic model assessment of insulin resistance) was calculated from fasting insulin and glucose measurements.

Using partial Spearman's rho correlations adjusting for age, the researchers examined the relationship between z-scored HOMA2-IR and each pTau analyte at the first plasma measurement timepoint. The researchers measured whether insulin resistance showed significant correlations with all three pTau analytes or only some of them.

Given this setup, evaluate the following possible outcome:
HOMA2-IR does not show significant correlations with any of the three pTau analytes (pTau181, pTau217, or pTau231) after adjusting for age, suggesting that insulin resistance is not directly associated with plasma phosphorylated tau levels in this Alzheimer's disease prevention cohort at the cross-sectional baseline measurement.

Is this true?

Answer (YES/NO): NO